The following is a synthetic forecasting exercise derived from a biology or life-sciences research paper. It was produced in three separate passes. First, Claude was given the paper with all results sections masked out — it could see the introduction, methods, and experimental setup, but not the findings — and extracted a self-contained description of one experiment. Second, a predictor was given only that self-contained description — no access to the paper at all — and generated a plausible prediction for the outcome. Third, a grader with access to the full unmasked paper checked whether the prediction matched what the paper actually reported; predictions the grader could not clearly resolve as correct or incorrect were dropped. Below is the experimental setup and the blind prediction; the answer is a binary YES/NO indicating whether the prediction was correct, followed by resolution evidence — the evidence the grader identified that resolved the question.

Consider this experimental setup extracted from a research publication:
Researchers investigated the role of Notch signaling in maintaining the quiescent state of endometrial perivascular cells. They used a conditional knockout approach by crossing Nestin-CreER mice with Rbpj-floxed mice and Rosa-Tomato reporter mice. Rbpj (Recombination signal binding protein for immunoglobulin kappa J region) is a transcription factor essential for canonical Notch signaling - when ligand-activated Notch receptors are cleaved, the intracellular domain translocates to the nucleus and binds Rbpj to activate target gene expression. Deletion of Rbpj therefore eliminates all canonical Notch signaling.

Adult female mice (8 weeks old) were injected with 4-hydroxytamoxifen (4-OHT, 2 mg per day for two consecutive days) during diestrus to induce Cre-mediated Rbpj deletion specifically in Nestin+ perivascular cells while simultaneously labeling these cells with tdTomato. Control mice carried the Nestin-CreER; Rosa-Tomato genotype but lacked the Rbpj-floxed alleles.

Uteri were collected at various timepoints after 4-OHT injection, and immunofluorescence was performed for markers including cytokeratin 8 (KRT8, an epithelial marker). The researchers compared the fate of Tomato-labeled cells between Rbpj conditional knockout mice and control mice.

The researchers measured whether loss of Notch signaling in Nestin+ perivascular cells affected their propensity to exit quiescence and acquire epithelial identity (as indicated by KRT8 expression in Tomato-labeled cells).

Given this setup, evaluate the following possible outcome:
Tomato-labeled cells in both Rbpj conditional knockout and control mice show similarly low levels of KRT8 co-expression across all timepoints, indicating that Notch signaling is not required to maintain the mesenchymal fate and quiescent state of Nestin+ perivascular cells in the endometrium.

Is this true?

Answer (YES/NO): NO